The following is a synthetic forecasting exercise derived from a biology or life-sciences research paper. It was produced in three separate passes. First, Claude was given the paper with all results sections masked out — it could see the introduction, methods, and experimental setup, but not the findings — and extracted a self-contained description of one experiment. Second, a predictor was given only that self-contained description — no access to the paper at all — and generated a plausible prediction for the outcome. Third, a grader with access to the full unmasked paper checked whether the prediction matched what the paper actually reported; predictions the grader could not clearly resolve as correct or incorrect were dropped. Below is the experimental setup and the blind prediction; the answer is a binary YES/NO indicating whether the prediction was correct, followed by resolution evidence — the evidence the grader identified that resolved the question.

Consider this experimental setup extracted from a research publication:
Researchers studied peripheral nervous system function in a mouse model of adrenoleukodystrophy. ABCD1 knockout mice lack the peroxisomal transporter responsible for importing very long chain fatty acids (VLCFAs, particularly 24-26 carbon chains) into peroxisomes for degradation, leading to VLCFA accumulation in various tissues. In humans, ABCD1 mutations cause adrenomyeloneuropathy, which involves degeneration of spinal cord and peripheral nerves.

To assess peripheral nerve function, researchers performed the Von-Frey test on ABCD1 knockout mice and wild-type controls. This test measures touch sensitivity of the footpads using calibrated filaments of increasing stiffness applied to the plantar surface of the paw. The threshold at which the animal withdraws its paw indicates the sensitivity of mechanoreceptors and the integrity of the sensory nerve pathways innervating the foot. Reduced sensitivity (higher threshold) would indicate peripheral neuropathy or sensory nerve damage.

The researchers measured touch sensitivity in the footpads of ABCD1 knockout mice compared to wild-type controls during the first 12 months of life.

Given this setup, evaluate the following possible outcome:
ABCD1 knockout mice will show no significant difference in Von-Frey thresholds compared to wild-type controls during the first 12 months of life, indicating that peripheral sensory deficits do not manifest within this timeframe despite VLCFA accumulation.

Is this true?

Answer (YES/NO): YES